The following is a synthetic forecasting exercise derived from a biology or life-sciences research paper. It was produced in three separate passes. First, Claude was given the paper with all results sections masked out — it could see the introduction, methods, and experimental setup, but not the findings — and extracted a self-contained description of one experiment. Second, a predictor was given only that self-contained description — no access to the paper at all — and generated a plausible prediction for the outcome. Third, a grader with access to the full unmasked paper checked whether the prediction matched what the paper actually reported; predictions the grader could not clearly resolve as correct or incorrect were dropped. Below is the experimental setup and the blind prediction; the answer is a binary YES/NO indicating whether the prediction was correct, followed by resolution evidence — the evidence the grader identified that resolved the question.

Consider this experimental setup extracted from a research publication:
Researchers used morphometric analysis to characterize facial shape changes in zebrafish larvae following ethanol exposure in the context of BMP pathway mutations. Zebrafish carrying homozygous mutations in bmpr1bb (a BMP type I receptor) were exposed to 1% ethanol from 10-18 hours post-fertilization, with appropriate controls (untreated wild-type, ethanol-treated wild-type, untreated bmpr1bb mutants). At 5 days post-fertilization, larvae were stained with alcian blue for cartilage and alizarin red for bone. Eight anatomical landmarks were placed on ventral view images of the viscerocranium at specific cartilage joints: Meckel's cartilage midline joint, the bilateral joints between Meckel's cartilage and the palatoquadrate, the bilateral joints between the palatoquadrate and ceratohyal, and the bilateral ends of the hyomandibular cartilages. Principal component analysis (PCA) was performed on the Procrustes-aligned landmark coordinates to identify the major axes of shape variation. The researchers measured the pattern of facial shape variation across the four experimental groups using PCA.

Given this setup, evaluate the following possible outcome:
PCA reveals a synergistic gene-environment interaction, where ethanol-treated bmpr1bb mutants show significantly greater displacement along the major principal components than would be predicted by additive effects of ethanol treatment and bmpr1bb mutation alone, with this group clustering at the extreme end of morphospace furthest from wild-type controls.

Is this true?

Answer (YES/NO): YES